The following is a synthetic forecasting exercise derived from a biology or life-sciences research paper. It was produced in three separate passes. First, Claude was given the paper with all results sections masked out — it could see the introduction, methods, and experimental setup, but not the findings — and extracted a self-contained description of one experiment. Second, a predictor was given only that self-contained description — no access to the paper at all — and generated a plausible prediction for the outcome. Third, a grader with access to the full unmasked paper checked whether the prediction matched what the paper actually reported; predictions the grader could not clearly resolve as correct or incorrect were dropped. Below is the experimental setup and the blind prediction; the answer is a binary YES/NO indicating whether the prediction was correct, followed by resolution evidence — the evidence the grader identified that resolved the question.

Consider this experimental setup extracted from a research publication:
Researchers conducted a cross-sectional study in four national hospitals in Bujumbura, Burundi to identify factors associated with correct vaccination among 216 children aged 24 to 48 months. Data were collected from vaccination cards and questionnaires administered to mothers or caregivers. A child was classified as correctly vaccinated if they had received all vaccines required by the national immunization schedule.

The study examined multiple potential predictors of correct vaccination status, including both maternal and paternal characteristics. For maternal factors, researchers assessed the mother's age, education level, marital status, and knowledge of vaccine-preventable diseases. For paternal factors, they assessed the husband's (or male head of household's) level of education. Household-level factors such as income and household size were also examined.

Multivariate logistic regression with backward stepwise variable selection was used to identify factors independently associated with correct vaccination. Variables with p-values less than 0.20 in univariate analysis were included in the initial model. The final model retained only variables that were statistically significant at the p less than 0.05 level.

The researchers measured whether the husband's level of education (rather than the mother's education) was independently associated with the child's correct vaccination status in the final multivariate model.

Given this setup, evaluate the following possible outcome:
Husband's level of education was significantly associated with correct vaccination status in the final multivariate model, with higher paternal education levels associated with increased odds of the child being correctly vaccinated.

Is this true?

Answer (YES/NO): YES